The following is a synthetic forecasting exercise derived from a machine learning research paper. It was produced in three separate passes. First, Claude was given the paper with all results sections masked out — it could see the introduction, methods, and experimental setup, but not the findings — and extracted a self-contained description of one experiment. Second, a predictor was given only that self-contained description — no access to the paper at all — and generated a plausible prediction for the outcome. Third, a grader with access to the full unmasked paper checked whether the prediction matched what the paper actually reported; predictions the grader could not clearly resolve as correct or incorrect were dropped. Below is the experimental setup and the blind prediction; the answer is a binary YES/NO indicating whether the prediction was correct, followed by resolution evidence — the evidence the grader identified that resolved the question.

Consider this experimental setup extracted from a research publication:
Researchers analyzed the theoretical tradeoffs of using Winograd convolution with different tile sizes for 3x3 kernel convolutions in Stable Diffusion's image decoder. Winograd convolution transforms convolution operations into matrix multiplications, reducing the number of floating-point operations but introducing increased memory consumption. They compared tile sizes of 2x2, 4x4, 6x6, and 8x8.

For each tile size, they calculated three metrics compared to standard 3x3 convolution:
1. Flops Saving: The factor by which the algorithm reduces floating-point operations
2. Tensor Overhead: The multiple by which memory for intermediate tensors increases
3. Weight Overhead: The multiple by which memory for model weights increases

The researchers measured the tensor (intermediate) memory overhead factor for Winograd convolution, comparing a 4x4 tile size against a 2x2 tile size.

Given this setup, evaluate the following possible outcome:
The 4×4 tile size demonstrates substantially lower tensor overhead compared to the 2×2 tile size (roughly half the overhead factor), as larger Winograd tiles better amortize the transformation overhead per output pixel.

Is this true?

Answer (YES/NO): YES